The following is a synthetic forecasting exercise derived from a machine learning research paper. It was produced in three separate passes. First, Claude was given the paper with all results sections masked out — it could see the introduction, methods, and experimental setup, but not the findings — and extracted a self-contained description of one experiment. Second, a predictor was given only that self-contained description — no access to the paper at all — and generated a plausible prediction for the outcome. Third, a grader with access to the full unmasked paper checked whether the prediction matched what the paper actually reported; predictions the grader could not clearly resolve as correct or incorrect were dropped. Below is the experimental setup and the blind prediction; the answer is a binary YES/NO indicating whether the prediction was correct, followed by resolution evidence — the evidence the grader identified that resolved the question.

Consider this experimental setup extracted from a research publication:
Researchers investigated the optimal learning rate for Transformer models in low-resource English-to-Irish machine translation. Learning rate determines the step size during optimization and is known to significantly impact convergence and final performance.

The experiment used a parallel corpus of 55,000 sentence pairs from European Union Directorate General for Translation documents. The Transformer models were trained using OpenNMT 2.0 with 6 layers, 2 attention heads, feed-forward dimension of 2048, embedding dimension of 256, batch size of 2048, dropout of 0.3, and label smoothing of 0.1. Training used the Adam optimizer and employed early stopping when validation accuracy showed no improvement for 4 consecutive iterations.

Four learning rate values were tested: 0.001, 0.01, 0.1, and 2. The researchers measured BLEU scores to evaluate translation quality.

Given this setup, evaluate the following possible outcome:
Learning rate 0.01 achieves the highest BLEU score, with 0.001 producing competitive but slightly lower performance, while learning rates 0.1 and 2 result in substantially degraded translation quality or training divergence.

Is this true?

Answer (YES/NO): NO